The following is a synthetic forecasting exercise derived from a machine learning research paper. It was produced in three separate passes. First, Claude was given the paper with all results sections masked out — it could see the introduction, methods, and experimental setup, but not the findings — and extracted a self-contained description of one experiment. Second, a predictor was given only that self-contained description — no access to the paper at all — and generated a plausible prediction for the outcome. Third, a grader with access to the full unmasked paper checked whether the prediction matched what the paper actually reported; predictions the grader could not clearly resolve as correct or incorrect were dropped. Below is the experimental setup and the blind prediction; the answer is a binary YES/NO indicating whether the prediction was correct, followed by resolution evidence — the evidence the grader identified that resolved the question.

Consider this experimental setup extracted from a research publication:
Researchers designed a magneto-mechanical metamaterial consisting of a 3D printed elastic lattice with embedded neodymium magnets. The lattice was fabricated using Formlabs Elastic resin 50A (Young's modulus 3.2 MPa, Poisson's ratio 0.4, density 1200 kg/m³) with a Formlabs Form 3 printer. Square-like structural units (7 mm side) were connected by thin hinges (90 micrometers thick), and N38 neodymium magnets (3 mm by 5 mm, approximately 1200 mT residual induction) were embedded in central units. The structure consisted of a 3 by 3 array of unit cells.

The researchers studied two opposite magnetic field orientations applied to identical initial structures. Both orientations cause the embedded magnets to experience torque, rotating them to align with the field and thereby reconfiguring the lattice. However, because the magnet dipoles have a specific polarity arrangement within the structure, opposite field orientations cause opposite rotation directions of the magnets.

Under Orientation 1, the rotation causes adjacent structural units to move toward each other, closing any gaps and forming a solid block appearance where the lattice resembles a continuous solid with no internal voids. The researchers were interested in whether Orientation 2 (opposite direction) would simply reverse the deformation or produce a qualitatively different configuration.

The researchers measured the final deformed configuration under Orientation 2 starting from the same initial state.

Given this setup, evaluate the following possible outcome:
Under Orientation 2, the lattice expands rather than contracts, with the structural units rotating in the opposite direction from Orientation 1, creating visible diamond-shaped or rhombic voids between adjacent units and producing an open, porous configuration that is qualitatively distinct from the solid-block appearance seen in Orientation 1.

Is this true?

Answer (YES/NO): NO